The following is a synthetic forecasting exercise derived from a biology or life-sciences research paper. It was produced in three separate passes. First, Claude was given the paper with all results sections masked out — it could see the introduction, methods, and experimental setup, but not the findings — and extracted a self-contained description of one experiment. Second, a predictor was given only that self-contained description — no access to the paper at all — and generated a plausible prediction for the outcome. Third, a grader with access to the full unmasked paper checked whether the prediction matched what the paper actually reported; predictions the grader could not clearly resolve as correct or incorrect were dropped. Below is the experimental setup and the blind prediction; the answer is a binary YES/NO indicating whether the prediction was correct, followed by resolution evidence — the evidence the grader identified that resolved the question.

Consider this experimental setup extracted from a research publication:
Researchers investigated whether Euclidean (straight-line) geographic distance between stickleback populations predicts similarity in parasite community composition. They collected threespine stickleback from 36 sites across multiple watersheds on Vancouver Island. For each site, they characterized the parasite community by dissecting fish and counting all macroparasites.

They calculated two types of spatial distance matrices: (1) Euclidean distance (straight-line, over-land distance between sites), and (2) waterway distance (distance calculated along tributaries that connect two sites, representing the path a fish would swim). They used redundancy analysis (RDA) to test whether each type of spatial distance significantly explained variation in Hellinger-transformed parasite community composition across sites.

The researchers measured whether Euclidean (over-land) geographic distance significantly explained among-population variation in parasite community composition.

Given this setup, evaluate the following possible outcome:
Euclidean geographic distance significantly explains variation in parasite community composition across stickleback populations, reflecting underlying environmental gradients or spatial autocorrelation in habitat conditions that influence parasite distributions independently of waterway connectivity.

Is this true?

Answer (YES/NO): NO